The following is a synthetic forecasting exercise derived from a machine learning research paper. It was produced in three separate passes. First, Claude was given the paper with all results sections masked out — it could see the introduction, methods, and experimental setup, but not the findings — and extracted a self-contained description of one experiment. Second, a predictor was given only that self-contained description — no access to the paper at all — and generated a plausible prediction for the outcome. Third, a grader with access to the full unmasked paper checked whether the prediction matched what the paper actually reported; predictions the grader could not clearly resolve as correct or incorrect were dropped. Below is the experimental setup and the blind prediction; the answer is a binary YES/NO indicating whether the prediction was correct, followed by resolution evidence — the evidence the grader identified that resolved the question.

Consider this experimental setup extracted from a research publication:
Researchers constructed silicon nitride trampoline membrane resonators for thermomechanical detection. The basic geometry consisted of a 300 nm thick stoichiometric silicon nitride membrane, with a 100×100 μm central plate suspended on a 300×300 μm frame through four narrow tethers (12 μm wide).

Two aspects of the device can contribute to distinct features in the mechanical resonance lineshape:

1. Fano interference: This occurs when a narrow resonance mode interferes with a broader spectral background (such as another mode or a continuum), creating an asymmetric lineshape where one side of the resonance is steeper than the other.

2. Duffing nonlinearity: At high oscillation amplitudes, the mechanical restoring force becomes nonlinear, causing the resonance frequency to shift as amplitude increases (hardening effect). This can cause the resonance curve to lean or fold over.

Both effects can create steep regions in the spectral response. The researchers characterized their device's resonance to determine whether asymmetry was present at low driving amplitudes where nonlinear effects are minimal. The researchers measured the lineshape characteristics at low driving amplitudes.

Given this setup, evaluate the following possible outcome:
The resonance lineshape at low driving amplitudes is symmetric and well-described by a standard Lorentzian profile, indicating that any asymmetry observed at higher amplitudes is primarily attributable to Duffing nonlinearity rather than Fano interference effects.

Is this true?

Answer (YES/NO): NO